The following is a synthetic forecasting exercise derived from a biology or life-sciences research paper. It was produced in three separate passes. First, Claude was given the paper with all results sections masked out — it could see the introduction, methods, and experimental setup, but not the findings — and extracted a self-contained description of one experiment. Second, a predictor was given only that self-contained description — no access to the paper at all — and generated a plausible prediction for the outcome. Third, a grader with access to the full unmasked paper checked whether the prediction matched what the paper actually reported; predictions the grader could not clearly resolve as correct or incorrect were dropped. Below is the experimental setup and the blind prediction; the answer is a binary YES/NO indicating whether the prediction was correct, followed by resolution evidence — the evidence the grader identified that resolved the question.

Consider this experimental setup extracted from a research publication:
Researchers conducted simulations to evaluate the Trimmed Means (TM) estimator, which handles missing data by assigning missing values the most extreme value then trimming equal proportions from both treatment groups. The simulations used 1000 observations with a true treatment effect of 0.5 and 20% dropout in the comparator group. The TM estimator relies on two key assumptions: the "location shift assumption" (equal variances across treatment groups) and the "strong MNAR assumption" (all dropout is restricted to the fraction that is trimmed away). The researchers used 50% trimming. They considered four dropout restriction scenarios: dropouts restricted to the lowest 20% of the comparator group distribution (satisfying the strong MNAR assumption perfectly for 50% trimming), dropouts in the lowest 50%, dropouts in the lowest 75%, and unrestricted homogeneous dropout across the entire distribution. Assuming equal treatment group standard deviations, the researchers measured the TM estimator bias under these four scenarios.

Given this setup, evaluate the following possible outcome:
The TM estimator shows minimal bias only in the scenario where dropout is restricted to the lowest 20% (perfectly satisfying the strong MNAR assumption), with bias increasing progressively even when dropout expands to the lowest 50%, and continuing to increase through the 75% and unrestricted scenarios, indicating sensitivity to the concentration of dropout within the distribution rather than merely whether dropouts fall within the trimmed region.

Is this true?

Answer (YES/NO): NO